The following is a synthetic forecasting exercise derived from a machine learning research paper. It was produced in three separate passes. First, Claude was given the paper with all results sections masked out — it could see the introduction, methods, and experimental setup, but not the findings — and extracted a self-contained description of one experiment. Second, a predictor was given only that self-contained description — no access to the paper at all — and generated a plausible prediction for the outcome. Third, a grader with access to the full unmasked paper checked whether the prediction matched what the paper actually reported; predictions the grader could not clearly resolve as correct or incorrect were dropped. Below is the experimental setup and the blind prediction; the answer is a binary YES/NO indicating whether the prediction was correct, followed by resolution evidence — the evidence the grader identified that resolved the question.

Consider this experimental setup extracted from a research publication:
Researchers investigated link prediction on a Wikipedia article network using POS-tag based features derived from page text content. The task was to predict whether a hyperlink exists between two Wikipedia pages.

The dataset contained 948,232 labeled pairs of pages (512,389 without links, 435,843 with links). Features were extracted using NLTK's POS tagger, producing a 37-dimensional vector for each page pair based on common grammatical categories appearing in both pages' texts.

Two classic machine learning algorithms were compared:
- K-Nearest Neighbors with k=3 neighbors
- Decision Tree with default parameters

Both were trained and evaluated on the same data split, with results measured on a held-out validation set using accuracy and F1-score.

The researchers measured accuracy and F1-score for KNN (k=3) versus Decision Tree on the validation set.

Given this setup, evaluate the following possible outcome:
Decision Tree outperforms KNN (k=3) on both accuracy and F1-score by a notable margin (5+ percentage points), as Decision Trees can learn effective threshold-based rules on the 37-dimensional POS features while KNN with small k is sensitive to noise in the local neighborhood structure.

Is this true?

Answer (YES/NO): YES